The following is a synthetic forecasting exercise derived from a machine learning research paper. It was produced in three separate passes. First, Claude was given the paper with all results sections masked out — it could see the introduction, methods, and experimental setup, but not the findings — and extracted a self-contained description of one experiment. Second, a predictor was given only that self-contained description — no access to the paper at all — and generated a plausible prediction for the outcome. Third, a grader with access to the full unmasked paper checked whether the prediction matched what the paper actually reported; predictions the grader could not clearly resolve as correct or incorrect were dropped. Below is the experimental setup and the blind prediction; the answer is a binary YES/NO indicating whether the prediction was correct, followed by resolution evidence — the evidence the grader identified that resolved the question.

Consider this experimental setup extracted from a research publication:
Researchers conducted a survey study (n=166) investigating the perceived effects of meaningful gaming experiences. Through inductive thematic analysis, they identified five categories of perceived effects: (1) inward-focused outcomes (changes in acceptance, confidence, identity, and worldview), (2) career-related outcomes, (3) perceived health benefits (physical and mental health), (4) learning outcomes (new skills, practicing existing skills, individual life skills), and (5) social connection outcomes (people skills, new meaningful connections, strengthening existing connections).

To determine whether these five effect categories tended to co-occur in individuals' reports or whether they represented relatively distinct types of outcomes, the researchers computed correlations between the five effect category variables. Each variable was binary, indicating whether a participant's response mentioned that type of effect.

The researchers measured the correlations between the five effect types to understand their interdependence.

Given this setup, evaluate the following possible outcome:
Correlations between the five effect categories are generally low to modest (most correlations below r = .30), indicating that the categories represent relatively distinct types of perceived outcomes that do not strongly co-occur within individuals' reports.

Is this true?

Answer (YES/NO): YES